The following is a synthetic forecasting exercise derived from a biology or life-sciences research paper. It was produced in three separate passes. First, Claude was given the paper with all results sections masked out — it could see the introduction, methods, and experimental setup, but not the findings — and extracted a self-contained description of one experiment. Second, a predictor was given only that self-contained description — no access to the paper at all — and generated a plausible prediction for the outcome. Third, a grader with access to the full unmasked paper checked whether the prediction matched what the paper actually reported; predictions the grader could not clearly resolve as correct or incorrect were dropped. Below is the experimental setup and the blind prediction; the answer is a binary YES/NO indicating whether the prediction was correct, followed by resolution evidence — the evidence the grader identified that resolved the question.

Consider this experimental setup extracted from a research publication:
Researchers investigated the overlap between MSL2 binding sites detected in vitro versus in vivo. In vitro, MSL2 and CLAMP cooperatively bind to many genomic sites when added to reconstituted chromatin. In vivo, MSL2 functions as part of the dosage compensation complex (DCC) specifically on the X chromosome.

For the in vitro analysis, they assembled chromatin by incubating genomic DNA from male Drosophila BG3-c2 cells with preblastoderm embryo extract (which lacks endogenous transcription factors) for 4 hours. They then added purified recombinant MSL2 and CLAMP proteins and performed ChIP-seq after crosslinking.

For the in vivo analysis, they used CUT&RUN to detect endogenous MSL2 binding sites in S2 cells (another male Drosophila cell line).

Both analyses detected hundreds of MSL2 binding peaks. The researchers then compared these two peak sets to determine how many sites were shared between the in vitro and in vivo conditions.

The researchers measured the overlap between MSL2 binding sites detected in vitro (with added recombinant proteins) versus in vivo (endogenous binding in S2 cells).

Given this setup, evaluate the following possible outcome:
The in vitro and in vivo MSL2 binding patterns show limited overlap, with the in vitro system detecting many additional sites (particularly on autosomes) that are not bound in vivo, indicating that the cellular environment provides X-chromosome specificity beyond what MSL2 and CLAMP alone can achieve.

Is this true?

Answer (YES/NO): YES